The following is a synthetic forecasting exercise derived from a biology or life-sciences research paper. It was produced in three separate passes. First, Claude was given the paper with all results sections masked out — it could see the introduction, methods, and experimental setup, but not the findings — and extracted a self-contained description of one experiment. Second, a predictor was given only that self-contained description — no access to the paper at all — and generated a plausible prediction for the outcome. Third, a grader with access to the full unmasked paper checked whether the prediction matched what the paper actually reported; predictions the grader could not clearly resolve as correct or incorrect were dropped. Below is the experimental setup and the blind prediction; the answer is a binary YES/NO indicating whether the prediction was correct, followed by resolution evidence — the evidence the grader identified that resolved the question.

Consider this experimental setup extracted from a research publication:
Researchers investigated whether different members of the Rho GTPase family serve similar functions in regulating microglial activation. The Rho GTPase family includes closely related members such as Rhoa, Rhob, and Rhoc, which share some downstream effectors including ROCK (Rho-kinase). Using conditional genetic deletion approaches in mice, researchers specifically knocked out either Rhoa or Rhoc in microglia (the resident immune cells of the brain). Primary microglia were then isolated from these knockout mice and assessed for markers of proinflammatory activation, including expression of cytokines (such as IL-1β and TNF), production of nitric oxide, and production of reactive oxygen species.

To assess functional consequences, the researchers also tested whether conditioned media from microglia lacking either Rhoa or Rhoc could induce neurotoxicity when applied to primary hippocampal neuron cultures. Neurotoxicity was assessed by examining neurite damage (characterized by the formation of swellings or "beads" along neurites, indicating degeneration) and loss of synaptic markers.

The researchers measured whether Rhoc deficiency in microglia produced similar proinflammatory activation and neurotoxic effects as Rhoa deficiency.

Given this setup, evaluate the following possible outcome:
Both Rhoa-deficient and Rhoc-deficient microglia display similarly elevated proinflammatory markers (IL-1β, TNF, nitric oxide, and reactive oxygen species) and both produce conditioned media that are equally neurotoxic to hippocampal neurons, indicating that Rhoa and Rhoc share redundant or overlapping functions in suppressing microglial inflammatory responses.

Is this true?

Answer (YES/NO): NO